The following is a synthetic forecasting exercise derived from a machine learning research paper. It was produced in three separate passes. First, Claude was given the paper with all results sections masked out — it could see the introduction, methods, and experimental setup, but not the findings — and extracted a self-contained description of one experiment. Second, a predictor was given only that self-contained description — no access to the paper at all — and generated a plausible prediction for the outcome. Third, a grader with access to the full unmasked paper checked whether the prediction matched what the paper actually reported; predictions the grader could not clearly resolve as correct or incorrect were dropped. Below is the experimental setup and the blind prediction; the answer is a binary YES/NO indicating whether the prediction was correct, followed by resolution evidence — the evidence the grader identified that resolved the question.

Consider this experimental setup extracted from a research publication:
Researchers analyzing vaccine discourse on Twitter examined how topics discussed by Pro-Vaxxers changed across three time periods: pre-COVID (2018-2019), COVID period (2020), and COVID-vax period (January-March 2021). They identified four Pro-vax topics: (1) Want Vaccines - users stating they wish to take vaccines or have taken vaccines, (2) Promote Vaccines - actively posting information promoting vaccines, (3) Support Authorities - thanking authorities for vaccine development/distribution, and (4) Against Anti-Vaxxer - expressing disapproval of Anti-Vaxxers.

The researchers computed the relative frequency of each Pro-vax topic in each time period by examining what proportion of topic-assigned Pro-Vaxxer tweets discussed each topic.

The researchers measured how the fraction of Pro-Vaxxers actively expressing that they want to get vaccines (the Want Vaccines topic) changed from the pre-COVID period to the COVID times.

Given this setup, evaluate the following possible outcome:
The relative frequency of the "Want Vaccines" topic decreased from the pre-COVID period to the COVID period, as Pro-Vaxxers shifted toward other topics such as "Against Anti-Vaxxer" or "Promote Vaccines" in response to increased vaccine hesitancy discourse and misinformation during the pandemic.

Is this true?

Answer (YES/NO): YES